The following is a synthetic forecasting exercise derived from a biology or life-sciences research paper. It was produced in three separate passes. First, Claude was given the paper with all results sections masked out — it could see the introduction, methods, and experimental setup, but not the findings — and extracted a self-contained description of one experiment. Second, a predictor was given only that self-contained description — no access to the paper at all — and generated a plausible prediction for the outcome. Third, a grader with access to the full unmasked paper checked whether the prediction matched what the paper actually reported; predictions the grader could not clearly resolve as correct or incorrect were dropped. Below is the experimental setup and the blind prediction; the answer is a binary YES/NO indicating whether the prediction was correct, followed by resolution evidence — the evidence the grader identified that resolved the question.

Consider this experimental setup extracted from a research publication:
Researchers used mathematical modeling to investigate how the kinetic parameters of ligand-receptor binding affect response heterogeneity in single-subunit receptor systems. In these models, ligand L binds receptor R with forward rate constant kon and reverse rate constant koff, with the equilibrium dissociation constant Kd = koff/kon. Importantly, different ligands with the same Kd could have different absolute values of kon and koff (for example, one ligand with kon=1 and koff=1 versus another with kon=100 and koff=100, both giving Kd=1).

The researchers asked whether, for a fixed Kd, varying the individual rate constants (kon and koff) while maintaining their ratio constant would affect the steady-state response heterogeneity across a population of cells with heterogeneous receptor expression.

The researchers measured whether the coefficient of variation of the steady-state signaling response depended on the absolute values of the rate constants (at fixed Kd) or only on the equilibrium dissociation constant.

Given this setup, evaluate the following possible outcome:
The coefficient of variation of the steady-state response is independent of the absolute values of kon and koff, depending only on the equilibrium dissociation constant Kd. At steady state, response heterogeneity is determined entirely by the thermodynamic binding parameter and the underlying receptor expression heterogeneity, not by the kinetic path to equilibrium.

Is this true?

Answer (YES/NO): YES